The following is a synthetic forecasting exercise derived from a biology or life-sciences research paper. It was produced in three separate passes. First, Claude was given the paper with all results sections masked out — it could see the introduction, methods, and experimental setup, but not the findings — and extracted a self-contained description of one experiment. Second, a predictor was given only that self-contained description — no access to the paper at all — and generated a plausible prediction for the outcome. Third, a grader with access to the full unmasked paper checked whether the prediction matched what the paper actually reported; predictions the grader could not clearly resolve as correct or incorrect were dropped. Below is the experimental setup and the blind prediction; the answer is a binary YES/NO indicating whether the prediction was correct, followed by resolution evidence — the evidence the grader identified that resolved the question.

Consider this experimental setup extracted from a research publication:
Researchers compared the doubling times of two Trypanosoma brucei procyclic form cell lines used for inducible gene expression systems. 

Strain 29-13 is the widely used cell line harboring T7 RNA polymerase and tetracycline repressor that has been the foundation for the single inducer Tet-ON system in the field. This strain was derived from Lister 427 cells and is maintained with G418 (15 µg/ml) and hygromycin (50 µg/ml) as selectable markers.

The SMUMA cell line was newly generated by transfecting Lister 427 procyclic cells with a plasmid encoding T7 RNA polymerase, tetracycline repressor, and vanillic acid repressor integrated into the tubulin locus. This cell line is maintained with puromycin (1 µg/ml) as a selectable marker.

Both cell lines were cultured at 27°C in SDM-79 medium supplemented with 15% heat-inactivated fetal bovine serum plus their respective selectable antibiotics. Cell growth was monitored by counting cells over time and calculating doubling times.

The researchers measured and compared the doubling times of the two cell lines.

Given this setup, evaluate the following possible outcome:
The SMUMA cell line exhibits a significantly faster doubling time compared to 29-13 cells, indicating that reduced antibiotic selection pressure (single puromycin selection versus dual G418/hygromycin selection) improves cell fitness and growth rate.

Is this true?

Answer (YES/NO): NO